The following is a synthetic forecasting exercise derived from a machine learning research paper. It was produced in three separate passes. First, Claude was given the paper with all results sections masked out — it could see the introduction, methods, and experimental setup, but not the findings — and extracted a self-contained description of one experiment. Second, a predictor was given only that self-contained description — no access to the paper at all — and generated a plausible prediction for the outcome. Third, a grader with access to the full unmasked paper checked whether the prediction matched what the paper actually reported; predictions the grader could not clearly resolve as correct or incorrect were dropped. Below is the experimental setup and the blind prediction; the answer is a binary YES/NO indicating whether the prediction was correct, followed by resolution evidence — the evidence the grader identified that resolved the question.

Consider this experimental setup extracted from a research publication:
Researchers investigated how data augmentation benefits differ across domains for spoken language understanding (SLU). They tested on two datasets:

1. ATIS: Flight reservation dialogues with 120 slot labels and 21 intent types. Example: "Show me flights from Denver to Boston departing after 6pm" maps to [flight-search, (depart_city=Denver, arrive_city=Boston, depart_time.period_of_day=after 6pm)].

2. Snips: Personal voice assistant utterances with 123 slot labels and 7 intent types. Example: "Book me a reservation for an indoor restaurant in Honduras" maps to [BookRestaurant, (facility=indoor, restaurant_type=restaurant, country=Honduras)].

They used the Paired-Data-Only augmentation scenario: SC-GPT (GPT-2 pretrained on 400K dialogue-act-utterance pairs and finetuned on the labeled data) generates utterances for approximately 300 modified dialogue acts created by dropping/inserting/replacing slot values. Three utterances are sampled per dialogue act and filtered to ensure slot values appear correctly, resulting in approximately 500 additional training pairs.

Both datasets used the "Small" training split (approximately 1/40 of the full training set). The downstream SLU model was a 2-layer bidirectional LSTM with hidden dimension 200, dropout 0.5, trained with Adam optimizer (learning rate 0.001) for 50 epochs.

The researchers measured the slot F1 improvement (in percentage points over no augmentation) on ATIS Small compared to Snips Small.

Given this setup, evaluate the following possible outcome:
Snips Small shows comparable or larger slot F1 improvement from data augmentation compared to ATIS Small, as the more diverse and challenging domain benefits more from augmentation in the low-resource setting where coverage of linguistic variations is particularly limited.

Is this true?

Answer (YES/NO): NO